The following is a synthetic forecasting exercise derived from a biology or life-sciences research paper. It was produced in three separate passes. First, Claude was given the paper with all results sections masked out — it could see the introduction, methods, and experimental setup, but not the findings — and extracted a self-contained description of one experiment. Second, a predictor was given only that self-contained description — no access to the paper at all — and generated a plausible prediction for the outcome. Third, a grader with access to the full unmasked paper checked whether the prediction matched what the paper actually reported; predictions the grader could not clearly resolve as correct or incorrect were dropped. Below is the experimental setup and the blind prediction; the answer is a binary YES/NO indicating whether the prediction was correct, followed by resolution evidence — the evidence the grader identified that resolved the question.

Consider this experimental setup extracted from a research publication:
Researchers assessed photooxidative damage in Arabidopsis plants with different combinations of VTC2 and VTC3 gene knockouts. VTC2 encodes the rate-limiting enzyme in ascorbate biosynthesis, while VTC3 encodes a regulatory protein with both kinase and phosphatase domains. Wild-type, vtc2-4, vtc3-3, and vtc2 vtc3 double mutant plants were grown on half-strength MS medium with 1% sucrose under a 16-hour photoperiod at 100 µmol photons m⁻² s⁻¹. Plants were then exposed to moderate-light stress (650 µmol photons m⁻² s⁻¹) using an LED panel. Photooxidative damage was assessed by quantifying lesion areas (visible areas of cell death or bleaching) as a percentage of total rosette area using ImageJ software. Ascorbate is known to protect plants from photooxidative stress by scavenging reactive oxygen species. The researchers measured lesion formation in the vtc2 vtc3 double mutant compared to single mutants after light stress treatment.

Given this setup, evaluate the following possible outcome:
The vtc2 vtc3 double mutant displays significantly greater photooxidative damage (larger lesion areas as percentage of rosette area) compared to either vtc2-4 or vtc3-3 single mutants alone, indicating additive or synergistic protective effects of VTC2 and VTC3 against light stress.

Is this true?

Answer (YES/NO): YES